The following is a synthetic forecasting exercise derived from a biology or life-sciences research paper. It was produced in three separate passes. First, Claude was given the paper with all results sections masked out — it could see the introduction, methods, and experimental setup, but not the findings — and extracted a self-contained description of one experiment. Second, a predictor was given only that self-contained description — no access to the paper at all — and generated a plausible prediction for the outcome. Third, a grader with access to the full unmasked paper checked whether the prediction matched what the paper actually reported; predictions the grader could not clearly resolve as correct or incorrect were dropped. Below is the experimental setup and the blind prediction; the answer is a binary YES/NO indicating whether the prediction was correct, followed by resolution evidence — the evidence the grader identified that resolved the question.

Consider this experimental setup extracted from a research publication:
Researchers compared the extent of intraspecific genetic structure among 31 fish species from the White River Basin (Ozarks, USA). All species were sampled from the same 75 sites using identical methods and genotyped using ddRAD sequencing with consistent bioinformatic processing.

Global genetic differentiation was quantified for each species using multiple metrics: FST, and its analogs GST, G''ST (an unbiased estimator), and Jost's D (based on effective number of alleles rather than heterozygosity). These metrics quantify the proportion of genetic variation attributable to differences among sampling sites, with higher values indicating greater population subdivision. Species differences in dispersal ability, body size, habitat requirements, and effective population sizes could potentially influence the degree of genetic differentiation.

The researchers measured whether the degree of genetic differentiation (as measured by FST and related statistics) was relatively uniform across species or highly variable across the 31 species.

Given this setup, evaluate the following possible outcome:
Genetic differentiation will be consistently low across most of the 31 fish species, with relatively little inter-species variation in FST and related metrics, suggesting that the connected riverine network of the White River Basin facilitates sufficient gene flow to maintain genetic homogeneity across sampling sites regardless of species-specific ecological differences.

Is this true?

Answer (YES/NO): NO